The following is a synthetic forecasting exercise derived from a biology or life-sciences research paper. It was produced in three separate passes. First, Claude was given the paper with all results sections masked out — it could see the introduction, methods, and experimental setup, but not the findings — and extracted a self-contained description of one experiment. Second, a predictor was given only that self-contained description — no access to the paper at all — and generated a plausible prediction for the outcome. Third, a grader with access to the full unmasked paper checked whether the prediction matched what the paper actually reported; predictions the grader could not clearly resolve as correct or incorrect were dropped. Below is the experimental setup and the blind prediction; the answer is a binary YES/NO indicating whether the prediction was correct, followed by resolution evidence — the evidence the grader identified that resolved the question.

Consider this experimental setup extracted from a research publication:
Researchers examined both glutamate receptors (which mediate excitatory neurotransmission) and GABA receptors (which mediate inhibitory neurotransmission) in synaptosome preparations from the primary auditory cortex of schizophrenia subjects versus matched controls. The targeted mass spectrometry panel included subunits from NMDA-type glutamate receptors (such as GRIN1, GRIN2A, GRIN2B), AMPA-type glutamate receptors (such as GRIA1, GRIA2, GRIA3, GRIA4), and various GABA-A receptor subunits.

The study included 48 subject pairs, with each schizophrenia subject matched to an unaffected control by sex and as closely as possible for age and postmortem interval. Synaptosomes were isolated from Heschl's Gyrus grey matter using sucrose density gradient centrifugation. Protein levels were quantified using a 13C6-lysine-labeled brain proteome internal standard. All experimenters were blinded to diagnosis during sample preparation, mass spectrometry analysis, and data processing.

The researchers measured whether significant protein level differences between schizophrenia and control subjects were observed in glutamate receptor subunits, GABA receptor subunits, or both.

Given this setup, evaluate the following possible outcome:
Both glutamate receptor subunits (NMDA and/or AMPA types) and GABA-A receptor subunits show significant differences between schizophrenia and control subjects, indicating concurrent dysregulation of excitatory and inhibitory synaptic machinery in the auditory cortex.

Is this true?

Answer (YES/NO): YES